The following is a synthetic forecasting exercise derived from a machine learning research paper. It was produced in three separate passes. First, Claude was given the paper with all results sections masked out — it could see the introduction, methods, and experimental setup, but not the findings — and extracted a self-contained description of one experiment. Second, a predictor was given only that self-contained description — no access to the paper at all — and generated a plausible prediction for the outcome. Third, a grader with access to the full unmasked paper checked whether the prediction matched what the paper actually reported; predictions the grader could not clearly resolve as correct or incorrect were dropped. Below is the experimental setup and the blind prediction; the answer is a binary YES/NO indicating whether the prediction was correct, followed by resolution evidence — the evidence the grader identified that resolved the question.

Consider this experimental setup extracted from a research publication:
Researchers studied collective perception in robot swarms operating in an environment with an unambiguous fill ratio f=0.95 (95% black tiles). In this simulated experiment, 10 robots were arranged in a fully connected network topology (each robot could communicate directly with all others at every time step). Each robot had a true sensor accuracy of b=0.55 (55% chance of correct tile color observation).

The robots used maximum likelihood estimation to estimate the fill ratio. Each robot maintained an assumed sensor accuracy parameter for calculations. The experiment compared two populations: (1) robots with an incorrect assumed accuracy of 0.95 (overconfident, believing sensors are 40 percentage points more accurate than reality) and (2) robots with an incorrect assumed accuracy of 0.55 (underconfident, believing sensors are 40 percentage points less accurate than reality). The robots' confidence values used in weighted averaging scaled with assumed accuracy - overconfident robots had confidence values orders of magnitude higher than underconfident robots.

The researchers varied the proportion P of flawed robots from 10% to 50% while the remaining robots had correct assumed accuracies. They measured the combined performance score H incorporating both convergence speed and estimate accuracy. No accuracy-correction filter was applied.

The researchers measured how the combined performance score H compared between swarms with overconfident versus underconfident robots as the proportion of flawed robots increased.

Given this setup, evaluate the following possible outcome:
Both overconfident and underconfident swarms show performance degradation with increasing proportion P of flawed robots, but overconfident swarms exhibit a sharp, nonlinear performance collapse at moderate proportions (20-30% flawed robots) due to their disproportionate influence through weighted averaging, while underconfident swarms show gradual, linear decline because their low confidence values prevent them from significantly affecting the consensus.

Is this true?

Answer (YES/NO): NO